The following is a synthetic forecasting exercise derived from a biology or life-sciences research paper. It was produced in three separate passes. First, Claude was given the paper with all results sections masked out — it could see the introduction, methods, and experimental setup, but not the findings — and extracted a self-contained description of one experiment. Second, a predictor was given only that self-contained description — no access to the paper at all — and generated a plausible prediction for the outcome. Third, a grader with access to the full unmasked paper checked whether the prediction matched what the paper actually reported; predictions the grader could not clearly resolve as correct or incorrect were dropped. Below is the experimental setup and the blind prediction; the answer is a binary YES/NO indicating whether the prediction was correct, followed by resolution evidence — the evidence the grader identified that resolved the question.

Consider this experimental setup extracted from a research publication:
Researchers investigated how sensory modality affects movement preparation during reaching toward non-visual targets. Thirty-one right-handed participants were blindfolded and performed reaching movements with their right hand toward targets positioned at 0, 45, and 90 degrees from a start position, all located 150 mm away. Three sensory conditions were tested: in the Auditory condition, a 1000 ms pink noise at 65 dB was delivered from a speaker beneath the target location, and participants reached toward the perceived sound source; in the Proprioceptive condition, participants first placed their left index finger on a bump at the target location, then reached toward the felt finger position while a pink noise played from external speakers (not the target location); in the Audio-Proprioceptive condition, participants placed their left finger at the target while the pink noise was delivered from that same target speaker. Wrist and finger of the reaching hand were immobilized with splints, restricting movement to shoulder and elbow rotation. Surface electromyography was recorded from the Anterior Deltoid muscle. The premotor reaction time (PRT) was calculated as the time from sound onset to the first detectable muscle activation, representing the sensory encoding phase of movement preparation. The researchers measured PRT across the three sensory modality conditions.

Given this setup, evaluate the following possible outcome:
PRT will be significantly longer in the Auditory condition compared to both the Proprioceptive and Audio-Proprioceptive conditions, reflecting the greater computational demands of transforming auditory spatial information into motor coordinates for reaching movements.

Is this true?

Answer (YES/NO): YES